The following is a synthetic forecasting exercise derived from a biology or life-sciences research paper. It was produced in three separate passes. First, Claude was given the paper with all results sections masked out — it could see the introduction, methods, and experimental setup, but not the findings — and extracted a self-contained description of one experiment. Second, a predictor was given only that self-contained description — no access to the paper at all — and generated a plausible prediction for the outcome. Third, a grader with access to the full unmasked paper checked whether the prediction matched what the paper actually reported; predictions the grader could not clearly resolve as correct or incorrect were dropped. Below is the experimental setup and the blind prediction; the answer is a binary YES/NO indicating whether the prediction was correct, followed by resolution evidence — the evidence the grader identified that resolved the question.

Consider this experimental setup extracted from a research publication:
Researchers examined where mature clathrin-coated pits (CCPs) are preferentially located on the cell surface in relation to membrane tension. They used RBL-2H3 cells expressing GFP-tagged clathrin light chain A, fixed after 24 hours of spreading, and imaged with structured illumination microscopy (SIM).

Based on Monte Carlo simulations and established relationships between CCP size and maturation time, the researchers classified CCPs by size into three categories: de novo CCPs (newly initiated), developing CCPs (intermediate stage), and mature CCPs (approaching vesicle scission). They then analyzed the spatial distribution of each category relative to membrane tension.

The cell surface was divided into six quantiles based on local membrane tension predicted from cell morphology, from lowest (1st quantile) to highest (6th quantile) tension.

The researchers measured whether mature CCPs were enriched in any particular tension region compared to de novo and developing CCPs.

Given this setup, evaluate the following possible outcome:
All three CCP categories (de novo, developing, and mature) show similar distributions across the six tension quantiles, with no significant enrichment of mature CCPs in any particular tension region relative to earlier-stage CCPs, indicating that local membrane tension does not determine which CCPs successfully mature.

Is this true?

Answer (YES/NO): NO